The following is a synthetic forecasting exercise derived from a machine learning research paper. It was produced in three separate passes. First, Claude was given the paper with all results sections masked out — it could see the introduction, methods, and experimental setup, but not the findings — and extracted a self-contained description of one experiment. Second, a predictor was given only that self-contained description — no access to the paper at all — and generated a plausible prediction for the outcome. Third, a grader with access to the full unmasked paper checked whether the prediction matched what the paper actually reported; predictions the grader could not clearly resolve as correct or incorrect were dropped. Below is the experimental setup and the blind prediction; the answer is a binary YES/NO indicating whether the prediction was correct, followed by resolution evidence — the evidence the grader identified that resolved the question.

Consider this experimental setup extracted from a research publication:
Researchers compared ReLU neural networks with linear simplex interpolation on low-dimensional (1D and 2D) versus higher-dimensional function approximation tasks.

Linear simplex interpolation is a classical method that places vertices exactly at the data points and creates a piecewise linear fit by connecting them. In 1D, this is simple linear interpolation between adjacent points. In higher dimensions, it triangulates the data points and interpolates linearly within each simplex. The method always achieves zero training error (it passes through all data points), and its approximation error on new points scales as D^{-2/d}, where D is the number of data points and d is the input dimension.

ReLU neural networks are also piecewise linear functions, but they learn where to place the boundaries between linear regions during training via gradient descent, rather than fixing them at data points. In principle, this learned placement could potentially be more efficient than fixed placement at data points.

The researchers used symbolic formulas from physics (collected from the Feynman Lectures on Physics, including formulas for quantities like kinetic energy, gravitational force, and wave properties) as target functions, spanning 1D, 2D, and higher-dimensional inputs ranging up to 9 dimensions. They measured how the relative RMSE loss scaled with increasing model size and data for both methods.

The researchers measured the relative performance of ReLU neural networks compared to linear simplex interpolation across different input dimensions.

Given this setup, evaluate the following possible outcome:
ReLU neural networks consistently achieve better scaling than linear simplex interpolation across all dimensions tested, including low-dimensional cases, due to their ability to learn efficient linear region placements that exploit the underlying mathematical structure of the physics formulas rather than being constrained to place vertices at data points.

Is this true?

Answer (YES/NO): NO